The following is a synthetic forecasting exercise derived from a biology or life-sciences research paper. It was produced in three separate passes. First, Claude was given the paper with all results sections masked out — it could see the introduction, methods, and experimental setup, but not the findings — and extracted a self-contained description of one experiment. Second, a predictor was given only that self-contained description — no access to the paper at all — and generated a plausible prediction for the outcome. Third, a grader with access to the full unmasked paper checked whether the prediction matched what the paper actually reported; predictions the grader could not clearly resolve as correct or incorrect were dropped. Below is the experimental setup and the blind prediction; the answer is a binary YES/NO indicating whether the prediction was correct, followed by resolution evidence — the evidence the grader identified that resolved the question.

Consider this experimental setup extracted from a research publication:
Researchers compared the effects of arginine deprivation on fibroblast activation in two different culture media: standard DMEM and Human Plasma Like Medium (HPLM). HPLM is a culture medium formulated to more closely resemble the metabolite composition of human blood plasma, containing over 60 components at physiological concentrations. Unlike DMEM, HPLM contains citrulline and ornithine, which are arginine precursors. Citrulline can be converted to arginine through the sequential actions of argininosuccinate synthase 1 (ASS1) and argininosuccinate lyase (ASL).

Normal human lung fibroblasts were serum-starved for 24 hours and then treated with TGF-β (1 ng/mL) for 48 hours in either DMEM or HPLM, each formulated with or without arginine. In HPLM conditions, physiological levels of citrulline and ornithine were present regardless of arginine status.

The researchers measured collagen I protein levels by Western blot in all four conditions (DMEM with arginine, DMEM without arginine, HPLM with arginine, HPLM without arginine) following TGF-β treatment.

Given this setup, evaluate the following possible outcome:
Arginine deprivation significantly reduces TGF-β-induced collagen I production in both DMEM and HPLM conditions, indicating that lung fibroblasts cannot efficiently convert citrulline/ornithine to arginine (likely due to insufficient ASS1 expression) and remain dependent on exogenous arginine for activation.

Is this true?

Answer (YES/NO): NO